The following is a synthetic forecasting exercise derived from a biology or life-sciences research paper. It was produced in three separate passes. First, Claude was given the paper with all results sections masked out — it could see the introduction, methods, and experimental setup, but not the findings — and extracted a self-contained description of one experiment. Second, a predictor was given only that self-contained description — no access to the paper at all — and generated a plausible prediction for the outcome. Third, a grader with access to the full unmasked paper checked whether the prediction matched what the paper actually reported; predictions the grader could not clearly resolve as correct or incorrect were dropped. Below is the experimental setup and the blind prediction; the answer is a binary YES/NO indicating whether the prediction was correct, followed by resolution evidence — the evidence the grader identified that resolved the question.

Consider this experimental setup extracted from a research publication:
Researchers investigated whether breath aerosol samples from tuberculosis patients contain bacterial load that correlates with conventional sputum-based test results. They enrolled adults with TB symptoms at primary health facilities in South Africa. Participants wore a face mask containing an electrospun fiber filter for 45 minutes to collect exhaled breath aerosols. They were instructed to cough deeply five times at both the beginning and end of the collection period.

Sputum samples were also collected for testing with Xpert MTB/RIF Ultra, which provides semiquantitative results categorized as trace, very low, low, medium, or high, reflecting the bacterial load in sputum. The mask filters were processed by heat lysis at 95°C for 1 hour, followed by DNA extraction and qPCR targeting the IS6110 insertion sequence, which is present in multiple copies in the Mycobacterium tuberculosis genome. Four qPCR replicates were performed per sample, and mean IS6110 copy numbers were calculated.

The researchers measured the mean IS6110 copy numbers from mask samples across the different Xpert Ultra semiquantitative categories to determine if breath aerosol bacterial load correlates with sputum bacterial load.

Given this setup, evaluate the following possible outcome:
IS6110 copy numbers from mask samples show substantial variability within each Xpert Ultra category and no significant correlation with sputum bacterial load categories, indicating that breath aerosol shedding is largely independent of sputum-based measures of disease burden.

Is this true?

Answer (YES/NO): NO